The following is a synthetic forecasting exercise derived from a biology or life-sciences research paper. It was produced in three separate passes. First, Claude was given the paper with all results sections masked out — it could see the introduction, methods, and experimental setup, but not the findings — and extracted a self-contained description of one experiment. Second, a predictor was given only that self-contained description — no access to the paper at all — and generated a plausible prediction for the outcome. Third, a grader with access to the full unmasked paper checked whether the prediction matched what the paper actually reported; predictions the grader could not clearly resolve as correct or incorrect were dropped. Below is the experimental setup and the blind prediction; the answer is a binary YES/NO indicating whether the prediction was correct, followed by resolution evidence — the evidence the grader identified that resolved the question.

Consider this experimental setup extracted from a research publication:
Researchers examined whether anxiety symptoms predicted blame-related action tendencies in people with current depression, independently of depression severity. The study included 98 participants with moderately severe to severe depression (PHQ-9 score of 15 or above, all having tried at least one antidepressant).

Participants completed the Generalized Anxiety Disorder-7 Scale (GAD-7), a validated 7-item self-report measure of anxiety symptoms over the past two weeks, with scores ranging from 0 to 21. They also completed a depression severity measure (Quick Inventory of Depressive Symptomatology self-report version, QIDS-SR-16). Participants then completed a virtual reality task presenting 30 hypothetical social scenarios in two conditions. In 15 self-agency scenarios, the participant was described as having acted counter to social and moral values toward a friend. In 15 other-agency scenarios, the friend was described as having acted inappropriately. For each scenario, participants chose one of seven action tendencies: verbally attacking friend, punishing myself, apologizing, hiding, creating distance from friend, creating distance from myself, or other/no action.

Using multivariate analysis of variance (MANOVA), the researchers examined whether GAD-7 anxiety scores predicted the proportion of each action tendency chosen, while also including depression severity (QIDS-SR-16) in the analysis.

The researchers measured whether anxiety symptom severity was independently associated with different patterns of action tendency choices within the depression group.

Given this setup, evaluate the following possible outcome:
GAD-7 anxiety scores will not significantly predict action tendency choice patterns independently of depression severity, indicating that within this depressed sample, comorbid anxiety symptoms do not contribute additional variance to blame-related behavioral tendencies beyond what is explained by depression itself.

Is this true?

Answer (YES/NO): YES